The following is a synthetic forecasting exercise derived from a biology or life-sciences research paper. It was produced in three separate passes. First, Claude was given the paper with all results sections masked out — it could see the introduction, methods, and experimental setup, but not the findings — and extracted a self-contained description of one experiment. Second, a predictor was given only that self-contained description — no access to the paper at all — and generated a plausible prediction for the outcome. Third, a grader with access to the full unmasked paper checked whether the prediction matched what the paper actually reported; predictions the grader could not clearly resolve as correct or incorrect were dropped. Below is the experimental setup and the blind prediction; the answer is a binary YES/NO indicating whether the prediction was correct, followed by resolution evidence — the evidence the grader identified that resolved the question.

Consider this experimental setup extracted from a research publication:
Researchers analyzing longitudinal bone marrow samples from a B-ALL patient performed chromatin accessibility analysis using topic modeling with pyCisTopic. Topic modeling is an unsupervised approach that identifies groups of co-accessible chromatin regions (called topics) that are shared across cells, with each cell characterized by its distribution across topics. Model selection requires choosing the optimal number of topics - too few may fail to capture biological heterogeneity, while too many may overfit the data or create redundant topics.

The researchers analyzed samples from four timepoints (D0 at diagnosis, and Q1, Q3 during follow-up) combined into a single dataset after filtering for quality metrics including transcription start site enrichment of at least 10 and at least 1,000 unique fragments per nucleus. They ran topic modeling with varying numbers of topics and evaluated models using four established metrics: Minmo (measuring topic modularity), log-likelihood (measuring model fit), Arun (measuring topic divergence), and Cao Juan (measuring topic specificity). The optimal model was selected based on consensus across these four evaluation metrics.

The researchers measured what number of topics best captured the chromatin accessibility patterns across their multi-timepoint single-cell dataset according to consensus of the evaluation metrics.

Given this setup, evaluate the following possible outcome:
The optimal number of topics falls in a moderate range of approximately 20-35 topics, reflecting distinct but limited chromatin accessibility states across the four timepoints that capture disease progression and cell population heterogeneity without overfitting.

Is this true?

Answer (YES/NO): YES